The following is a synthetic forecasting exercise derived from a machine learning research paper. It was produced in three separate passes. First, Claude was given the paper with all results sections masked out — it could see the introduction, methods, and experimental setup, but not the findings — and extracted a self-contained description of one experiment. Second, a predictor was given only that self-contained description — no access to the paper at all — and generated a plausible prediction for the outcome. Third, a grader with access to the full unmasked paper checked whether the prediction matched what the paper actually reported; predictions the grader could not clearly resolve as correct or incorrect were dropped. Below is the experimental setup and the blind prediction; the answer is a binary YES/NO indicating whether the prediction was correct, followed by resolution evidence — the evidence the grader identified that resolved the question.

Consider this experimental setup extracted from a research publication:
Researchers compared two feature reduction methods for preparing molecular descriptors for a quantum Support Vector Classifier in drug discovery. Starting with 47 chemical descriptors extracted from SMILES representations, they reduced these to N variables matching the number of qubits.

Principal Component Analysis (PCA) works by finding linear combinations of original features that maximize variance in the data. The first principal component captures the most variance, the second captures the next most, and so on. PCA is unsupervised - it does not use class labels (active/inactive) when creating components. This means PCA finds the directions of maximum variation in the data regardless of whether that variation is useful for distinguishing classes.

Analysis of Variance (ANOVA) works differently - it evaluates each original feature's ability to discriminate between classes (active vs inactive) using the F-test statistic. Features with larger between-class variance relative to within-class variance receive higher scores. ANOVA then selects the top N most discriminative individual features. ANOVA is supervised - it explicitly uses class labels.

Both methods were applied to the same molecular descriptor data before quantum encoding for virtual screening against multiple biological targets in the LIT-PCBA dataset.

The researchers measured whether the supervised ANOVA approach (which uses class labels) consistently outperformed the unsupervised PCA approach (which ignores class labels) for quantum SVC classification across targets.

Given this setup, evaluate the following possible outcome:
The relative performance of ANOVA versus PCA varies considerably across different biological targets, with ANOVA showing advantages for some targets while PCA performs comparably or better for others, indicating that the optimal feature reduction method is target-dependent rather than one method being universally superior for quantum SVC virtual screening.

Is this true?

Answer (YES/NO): YES